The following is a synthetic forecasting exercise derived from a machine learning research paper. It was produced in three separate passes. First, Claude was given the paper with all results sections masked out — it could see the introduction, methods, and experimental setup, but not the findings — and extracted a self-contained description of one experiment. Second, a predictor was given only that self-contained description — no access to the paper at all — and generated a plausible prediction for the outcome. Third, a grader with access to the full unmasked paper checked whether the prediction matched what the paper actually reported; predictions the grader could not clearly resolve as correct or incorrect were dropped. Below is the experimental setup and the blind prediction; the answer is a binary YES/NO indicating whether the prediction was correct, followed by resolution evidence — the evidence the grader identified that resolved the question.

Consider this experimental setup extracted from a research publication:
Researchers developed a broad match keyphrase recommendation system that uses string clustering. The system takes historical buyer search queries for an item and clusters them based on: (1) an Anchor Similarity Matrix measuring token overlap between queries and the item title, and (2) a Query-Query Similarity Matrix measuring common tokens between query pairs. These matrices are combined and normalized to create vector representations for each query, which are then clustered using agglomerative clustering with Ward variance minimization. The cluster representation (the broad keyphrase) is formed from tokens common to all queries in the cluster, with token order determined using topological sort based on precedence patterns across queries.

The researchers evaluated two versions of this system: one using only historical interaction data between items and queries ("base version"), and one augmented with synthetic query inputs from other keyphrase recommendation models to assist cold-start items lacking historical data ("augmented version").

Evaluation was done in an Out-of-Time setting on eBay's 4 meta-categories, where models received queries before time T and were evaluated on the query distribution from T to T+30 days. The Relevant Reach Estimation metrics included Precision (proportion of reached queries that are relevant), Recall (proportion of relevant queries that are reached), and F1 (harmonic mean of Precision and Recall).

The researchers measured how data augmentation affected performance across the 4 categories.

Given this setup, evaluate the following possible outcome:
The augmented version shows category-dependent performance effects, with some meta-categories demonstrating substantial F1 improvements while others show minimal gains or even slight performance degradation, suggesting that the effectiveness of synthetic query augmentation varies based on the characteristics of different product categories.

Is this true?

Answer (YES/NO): NO